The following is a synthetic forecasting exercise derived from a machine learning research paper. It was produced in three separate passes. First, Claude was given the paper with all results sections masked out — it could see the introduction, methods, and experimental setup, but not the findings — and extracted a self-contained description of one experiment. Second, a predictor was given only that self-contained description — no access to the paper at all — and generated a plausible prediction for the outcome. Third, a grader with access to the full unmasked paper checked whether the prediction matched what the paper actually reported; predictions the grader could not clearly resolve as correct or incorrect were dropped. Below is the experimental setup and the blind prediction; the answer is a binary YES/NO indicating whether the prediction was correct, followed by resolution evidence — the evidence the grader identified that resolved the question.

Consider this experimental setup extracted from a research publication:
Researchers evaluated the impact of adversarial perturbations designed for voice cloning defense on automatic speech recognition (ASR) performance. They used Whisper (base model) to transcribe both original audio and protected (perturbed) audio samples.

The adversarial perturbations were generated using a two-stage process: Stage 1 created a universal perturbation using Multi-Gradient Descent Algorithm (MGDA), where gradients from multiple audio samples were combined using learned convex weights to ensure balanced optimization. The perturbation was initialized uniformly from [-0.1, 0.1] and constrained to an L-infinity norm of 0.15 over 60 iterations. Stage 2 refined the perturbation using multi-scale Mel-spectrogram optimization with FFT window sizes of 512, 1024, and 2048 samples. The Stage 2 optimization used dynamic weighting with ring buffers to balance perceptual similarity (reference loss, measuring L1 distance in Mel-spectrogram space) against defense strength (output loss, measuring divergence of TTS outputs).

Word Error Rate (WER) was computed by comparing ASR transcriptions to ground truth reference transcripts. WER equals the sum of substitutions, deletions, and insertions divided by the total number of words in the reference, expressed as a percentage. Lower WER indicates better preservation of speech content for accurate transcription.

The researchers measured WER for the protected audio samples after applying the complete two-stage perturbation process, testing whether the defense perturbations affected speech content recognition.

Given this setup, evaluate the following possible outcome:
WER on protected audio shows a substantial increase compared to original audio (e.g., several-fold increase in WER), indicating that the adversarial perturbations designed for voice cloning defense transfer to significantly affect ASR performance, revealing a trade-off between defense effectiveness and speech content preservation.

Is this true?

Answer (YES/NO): NO